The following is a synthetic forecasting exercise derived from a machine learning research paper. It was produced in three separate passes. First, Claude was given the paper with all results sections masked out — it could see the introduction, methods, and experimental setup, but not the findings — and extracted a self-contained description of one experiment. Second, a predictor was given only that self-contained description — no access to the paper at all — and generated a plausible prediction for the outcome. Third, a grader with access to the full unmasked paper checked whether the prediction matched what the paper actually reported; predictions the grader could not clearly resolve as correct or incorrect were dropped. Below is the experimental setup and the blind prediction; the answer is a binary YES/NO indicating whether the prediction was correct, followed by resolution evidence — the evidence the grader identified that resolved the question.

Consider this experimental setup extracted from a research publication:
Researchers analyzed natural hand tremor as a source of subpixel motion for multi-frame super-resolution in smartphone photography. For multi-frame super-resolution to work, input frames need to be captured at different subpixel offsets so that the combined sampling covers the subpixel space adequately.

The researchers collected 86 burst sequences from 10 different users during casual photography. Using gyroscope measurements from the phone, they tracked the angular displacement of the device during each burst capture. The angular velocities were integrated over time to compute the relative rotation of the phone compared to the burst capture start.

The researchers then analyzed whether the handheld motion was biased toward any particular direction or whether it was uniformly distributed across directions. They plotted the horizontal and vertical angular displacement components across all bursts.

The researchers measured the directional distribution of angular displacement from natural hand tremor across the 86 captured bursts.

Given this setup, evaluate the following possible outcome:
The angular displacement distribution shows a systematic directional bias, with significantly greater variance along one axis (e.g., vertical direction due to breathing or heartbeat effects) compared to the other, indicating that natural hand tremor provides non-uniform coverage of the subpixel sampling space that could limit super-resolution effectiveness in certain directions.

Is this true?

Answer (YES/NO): NO